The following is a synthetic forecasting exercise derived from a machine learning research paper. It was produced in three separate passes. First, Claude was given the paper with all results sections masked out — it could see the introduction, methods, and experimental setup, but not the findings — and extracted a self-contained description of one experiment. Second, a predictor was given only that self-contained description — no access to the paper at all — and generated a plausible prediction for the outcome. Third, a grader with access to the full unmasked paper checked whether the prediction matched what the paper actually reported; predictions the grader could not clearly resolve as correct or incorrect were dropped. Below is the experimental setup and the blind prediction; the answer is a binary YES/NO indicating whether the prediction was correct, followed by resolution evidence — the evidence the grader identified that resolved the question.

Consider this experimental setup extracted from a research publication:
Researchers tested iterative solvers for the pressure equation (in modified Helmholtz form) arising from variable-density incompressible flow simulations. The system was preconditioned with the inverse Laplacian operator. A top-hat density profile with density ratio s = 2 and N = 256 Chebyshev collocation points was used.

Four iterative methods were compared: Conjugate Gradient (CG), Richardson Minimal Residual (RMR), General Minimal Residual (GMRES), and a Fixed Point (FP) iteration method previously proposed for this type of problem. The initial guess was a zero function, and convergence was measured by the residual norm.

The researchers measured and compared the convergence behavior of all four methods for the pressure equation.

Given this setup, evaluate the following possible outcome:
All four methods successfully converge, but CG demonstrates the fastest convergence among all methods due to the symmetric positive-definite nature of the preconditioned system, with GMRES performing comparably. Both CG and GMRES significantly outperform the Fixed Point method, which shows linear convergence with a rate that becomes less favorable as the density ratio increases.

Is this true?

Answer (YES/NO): NO